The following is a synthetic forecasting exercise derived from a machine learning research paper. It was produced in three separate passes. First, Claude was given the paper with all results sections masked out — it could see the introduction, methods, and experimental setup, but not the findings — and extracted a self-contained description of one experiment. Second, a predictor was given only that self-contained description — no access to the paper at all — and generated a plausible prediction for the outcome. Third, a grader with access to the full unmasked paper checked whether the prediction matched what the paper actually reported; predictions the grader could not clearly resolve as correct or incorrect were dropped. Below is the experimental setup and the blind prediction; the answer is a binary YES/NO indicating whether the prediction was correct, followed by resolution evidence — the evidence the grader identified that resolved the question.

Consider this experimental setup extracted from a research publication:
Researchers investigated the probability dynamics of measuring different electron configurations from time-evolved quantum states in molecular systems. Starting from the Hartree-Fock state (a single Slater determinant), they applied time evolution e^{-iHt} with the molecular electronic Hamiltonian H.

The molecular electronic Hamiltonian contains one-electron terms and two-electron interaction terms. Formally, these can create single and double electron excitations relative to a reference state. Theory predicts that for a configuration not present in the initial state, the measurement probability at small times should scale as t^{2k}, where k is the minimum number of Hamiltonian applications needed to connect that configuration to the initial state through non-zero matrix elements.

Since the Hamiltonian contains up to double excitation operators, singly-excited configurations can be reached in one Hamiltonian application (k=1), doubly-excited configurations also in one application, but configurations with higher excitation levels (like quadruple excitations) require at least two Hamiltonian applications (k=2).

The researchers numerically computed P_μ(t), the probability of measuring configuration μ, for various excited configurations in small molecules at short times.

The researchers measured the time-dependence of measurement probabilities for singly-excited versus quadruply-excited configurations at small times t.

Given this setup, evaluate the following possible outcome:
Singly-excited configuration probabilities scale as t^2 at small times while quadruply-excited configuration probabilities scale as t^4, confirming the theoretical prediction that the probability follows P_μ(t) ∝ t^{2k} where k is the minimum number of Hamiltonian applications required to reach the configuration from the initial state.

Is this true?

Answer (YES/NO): YES